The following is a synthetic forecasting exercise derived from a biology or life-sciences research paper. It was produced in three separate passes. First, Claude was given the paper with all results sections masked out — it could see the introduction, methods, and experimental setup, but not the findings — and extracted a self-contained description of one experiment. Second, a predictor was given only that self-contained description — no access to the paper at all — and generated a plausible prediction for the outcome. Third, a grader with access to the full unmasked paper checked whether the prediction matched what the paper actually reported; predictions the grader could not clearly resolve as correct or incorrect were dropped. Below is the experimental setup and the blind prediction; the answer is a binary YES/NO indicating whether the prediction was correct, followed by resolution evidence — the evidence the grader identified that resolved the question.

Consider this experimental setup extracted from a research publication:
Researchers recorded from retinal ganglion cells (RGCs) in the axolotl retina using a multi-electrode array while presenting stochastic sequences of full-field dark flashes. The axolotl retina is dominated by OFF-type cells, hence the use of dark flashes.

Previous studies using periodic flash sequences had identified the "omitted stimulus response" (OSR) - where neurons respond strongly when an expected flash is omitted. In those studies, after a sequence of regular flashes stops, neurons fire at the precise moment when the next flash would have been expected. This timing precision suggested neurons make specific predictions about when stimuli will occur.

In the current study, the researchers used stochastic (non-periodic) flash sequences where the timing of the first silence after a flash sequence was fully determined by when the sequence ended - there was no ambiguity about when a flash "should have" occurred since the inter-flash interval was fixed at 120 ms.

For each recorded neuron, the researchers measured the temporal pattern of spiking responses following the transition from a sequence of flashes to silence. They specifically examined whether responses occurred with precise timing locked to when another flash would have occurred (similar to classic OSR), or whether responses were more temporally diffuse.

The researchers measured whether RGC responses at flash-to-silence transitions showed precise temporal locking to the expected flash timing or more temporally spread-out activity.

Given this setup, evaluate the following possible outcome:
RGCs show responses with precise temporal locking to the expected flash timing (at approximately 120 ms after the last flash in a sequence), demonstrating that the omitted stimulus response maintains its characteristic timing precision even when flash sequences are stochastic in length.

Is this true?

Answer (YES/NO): YES